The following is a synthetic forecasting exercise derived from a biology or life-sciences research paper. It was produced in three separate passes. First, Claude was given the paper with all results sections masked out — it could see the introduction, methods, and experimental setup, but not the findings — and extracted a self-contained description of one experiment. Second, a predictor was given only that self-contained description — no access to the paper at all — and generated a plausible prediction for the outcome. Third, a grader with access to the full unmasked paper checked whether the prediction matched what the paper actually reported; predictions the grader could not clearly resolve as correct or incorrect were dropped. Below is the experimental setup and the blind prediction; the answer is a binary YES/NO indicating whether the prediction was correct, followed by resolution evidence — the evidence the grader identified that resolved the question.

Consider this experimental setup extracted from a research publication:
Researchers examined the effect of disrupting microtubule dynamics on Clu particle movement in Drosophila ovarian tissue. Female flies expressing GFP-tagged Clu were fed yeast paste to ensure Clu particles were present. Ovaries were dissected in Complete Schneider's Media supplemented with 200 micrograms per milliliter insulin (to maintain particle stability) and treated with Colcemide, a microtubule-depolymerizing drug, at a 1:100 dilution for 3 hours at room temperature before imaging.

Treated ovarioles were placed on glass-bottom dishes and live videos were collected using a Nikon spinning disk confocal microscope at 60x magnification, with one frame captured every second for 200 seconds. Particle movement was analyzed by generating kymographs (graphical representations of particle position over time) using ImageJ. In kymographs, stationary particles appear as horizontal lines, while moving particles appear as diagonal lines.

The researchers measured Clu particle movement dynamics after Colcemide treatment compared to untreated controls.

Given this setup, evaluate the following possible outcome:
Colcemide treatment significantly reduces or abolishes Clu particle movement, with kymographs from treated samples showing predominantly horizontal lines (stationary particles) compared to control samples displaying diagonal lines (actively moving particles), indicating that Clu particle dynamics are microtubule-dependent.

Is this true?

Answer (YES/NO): YES